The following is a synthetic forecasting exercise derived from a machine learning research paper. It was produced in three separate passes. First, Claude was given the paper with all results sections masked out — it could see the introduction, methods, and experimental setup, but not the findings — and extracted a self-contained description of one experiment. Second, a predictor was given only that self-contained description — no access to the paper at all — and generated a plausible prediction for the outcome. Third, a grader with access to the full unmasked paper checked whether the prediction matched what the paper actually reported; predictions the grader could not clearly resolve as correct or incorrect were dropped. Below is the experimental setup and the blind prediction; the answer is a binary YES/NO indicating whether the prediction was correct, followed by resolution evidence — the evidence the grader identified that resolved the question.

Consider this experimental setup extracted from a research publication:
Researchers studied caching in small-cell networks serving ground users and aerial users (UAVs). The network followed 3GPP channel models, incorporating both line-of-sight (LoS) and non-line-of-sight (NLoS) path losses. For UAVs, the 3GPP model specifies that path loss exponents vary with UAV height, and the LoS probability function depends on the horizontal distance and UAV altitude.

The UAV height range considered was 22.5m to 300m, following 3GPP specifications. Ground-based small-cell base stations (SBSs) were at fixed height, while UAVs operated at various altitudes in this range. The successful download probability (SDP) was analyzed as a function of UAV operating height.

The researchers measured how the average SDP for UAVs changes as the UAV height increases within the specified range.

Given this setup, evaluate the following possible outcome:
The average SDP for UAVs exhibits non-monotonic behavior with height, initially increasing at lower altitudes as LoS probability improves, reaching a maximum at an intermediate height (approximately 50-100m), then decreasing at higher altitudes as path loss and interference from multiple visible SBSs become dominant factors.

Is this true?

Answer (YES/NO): NO